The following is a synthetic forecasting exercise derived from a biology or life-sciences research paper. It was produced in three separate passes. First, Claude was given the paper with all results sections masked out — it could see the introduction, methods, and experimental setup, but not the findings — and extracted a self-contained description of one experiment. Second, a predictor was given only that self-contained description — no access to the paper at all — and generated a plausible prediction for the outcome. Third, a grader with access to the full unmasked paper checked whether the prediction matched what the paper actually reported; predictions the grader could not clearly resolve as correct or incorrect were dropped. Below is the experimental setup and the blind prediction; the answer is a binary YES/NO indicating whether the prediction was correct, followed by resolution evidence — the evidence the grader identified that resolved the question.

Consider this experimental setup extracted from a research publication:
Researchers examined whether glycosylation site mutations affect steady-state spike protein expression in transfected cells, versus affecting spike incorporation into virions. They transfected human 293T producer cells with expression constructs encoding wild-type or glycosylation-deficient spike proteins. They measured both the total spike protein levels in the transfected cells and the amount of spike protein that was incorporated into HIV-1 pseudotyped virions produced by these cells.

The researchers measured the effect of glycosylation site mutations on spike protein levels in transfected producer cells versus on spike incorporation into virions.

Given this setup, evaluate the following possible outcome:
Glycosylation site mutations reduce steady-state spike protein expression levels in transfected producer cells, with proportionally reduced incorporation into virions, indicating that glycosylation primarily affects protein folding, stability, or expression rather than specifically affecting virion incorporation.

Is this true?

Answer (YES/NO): NO